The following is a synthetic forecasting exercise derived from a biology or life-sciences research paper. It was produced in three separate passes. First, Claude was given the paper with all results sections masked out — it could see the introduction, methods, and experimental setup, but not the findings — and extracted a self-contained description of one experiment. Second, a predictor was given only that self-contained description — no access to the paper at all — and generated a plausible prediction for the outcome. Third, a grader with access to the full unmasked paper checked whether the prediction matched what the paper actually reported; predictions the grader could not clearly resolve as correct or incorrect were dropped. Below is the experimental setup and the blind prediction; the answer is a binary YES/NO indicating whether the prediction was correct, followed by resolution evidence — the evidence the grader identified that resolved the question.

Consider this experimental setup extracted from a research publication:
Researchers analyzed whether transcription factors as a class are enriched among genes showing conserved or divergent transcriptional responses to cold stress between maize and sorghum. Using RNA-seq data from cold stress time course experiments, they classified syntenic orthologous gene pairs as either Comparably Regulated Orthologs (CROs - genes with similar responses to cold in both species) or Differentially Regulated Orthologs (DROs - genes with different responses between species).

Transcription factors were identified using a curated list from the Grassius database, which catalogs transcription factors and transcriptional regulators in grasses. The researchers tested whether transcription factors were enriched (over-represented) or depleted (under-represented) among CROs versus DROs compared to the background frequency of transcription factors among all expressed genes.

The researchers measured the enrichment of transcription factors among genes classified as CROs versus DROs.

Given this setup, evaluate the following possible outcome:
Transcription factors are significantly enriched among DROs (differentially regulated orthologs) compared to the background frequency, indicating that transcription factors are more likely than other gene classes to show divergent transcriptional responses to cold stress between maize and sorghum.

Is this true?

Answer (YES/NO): NO